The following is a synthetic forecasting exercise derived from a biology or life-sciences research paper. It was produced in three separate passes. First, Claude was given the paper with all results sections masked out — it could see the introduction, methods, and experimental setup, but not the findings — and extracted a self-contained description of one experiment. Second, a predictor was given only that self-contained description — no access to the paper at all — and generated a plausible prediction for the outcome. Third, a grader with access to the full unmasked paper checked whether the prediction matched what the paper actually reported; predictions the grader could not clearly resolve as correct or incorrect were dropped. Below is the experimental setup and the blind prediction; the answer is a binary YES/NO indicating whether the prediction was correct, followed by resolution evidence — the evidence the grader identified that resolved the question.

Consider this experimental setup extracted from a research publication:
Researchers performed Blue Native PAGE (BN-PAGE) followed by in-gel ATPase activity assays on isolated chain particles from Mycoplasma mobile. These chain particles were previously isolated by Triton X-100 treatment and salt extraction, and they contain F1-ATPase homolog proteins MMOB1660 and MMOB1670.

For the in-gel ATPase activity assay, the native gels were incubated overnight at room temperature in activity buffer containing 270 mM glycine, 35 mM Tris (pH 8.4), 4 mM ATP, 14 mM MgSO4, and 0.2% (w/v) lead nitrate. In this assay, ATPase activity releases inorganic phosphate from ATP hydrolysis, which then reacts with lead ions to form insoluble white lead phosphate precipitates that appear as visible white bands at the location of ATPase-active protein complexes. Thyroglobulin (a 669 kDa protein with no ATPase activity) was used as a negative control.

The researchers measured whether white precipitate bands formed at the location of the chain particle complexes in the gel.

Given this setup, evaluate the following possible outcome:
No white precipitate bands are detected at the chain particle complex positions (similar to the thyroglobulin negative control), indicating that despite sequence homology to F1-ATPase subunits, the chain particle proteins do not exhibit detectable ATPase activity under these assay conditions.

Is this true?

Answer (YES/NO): NO